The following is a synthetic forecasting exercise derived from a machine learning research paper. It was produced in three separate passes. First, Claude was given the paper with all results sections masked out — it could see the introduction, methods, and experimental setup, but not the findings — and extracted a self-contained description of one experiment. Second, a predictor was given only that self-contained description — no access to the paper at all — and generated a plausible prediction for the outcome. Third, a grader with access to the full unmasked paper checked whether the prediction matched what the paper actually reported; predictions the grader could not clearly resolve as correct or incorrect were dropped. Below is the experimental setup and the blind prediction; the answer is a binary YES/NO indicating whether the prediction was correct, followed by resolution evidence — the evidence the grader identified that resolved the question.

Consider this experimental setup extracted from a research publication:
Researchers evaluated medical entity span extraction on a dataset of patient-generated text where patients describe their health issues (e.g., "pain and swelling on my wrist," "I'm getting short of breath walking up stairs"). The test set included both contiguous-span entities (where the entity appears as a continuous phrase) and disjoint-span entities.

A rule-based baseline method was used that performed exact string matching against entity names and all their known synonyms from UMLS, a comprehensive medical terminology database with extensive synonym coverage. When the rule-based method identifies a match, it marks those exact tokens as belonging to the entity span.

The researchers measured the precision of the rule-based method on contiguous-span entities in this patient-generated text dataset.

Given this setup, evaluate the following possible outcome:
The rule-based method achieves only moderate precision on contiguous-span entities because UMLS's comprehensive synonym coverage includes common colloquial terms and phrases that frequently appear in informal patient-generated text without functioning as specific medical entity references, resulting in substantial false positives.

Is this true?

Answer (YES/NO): NO